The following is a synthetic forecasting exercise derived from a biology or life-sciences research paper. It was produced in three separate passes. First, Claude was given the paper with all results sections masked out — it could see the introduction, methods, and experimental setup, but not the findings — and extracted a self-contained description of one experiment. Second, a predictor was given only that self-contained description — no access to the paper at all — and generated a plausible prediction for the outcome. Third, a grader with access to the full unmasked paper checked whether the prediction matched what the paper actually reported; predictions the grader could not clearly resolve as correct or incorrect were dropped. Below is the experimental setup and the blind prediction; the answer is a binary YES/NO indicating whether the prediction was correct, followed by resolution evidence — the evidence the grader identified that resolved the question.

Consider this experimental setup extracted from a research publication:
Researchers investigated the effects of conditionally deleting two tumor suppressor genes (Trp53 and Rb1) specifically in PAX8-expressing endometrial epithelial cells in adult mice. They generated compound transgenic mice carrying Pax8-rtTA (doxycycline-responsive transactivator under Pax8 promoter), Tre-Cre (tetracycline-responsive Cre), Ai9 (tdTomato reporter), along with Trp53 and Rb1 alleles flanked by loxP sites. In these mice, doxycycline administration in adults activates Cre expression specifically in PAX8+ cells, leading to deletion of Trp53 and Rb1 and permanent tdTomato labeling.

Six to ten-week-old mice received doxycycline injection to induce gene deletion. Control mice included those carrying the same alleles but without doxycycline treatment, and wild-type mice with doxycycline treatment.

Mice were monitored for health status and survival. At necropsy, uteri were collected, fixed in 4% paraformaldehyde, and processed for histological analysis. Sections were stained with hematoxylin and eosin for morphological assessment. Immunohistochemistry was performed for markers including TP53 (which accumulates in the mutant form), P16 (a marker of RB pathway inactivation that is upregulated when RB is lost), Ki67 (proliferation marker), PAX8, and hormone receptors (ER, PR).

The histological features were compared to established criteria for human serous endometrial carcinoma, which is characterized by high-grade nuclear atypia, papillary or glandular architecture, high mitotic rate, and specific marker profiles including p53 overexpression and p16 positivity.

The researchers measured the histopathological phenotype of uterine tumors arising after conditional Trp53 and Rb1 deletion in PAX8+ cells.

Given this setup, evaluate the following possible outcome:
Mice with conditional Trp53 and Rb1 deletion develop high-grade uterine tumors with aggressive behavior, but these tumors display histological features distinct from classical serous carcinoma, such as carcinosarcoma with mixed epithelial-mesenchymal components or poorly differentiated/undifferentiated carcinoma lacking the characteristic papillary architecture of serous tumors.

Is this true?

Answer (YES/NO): NO